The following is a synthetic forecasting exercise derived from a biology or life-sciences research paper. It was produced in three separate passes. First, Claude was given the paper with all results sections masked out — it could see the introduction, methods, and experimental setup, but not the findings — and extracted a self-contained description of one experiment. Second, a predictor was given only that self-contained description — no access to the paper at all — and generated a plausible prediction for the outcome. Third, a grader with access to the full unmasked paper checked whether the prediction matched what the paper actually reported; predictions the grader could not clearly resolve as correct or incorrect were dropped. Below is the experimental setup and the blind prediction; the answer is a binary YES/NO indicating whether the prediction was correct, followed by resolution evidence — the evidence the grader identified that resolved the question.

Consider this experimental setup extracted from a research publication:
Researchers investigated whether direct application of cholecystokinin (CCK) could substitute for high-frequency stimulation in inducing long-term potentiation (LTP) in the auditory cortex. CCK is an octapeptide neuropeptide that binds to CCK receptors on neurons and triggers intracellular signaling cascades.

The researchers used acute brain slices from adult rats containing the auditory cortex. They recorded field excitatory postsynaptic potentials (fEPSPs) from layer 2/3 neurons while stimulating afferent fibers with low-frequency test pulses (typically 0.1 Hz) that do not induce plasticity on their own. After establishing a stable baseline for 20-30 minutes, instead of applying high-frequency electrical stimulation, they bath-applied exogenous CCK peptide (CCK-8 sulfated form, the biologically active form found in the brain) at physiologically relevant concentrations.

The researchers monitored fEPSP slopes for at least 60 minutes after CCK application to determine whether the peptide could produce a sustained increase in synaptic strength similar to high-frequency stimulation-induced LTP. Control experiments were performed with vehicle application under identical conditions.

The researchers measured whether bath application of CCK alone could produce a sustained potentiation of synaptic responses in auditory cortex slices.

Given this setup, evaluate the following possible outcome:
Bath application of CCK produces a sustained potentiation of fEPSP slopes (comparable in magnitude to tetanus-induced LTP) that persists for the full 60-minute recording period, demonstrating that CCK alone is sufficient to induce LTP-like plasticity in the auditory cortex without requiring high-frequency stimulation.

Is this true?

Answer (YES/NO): YES